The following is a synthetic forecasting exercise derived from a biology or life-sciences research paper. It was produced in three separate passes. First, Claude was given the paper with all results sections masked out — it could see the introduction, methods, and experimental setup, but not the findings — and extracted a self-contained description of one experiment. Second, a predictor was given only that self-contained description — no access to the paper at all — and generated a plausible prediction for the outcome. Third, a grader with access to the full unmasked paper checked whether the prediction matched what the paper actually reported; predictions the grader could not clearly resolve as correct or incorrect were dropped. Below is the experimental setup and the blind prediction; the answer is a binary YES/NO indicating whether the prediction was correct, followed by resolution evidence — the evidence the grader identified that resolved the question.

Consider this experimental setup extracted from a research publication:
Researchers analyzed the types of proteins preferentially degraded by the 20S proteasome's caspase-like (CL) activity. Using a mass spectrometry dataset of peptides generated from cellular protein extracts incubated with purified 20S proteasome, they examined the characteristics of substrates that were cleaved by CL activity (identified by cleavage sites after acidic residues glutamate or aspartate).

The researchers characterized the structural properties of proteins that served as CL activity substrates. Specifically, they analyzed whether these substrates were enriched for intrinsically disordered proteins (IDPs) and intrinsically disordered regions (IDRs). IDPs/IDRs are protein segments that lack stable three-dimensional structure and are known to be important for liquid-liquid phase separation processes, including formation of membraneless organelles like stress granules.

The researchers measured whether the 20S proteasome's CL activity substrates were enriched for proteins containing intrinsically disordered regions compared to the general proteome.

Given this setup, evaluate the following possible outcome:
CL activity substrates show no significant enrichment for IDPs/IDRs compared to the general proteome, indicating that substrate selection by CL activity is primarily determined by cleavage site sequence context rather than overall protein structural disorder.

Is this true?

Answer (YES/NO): NO